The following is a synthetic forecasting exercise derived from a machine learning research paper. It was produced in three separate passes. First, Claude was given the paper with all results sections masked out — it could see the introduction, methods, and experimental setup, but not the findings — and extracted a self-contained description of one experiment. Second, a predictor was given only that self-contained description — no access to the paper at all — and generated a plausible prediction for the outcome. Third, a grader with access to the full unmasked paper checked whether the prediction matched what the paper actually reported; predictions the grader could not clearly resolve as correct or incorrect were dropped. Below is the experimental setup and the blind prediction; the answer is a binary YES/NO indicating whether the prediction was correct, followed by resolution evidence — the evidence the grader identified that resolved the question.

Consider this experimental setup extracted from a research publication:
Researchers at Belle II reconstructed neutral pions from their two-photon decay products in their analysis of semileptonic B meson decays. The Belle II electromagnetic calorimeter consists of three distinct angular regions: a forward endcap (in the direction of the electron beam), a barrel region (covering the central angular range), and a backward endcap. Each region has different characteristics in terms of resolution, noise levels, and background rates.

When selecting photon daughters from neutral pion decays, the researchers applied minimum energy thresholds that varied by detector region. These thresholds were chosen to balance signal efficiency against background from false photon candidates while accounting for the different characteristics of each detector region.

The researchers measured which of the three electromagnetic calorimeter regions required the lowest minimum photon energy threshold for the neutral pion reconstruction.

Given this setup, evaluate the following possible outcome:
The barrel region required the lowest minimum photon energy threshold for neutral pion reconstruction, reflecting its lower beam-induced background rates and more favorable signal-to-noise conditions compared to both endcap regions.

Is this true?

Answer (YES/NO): YES